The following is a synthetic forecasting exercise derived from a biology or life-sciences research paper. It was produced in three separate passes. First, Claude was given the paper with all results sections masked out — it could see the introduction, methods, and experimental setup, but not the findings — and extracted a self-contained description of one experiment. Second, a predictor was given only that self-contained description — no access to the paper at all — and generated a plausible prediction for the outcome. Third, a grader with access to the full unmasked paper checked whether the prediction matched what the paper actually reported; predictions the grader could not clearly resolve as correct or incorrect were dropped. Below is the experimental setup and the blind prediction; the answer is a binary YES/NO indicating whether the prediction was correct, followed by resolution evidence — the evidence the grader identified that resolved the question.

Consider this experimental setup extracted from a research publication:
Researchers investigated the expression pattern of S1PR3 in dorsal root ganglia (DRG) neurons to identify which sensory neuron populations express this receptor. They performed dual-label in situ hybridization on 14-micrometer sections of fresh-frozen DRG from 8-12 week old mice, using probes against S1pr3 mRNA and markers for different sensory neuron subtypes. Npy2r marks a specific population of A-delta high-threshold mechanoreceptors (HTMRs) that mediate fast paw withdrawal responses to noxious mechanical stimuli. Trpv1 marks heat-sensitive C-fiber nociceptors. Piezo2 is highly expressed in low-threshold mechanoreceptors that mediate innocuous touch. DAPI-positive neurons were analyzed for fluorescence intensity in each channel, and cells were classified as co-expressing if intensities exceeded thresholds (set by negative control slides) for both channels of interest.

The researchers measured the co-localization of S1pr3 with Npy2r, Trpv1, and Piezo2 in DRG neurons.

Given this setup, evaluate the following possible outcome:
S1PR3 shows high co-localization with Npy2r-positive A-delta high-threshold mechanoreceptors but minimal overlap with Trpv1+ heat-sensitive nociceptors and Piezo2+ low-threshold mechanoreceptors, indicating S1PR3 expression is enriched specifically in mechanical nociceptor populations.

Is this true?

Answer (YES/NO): NO